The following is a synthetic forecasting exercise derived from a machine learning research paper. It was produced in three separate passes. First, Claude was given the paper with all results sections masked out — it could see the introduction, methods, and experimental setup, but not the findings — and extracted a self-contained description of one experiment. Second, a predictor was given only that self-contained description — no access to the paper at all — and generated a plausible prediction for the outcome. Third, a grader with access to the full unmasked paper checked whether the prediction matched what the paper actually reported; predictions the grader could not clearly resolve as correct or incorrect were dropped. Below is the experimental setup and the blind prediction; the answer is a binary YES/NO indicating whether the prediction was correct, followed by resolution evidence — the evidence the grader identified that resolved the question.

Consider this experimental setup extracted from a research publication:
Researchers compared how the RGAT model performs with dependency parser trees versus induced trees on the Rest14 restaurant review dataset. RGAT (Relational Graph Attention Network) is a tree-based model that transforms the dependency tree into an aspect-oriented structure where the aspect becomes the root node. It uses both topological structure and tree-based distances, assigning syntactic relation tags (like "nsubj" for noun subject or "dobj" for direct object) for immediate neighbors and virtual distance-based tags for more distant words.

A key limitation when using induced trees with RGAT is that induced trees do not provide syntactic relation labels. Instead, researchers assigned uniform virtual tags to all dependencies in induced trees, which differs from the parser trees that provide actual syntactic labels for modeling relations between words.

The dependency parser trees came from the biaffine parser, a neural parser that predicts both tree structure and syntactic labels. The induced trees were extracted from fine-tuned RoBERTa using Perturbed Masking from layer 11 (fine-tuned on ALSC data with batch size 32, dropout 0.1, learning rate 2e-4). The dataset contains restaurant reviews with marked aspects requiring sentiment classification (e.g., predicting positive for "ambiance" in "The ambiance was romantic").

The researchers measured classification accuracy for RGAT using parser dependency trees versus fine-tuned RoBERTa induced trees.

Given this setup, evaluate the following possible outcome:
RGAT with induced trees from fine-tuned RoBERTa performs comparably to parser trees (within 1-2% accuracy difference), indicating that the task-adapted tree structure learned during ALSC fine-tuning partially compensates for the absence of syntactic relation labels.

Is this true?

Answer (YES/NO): NO